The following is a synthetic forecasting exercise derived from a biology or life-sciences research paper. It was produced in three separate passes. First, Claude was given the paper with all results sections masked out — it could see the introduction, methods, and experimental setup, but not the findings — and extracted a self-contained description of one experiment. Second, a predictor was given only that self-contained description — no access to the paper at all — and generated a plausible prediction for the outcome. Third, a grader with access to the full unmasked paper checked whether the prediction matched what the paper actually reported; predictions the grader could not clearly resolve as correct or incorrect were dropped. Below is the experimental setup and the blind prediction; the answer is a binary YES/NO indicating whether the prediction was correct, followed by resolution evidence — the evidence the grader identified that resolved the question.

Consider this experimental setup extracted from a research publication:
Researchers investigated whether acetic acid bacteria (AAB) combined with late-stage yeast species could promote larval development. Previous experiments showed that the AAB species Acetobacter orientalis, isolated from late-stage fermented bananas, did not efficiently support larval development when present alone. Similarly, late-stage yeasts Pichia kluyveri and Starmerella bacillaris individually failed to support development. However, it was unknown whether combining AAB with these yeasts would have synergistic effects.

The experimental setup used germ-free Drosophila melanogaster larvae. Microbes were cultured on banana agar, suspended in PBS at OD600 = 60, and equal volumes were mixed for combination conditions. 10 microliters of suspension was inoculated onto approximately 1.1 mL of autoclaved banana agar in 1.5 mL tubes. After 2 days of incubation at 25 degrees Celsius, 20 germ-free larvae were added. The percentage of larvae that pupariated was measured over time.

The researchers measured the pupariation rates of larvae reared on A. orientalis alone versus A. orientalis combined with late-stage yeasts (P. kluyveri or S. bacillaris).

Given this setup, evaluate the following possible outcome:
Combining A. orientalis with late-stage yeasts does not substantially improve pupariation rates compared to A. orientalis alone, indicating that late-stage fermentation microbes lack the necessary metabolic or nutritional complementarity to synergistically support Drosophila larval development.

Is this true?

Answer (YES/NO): NO